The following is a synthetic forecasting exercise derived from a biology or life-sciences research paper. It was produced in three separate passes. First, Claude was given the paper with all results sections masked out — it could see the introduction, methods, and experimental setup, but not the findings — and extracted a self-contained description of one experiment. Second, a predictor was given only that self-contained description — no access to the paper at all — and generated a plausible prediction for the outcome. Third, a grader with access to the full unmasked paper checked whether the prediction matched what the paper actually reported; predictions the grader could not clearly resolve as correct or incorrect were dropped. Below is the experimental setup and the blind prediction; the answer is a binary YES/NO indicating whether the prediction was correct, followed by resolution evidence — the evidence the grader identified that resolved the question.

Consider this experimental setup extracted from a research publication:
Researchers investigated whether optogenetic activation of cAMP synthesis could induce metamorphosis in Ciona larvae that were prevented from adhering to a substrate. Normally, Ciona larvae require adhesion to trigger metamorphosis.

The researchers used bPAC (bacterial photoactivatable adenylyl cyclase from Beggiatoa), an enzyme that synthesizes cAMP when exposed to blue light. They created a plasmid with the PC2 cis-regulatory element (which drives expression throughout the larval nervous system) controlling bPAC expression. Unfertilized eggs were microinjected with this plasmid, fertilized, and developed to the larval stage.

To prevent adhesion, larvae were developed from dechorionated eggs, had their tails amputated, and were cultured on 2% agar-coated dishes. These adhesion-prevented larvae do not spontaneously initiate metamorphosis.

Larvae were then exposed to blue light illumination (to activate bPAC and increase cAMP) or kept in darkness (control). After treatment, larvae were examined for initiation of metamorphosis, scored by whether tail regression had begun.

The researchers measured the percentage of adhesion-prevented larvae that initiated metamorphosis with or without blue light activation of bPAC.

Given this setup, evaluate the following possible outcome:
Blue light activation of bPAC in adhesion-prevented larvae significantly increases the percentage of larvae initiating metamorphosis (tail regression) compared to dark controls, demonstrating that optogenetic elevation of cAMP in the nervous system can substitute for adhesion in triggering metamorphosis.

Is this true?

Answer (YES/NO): YES